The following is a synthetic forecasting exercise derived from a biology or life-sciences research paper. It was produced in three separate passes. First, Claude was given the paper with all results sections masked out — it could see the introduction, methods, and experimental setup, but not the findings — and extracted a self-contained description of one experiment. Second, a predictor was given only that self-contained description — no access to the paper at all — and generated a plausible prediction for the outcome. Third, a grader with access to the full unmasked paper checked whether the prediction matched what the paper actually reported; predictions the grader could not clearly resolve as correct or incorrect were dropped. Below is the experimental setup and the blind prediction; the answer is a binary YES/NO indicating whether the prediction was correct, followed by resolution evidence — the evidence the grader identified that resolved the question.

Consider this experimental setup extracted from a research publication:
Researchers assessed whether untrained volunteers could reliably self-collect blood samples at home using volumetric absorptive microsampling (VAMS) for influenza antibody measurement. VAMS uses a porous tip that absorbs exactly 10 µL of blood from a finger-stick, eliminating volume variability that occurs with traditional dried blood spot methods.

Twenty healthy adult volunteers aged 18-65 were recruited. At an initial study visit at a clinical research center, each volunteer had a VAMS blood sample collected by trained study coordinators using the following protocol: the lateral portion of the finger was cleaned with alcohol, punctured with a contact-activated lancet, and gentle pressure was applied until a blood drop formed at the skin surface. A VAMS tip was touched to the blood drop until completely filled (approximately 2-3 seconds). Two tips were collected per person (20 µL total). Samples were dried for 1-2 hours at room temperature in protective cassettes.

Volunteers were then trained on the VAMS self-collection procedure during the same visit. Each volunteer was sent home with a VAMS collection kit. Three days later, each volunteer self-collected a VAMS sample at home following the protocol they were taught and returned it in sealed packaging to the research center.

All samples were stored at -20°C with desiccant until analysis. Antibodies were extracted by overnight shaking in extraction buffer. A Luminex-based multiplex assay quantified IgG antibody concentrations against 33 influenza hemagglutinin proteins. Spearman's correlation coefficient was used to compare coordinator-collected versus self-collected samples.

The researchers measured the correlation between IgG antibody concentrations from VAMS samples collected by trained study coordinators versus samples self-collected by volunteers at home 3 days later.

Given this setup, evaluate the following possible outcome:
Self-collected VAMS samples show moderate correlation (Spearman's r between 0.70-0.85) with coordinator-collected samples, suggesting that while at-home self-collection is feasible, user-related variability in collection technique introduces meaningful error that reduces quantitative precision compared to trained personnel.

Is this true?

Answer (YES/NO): NO